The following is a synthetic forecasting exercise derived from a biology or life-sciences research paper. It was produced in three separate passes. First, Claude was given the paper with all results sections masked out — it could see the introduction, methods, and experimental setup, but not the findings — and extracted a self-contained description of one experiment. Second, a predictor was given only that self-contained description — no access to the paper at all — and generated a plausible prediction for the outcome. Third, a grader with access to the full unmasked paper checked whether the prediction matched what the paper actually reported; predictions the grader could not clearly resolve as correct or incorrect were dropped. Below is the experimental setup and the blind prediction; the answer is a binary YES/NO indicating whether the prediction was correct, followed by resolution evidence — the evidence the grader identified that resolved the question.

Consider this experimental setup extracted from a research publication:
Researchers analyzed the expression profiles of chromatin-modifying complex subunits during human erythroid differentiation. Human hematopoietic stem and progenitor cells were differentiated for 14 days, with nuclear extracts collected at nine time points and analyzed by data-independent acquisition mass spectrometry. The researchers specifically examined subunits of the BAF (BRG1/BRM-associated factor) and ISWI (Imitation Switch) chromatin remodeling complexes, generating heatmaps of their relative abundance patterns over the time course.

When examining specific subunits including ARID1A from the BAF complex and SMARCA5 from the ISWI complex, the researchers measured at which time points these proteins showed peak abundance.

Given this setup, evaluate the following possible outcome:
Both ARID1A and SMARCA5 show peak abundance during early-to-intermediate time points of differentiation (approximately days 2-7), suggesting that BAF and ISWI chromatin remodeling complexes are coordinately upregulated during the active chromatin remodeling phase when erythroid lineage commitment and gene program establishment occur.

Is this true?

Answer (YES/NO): NO